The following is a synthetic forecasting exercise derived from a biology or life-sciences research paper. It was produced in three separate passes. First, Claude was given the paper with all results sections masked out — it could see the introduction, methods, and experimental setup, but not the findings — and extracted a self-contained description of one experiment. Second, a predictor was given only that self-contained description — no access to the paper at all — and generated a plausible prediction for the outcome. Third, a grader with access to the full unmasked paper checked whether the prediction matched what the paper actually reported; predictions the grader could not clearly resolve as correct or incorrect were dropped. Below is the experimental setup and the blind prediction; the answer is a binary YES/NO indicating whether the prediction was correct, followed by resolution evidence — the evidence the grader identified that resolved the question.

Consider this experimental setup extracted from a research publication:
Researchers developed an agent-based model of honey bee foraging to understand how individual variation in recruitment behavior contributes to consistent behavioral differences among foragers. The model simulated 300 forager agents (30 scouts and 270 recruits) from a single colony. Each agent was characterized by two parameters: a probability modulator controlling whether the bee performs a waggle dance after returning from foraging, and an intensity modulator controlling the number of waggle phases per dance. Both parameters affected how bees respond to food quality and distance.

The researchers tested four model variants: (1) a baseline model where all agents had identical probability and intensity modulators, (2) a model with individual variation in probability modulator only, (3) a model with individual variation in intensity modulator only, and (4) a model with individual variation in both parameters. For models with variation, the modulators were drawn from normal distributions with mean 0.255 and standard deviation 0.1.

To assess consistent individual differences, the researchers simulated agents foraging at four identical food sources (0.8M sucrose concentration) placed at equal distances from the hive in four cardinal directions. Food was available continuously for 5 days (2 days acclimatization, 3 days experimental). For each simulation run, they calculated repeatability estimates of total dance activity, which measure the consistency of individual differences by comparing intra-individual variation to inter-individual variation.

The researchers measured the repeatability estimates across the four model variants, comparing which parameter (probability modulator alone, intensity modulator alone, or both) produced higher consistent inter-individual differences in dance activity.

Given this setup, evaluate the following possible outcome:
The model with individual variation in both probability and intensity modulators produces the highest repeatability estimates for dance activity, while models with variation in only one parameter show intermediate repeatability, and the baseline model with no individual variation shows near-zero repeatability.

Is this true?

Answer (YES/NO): NO